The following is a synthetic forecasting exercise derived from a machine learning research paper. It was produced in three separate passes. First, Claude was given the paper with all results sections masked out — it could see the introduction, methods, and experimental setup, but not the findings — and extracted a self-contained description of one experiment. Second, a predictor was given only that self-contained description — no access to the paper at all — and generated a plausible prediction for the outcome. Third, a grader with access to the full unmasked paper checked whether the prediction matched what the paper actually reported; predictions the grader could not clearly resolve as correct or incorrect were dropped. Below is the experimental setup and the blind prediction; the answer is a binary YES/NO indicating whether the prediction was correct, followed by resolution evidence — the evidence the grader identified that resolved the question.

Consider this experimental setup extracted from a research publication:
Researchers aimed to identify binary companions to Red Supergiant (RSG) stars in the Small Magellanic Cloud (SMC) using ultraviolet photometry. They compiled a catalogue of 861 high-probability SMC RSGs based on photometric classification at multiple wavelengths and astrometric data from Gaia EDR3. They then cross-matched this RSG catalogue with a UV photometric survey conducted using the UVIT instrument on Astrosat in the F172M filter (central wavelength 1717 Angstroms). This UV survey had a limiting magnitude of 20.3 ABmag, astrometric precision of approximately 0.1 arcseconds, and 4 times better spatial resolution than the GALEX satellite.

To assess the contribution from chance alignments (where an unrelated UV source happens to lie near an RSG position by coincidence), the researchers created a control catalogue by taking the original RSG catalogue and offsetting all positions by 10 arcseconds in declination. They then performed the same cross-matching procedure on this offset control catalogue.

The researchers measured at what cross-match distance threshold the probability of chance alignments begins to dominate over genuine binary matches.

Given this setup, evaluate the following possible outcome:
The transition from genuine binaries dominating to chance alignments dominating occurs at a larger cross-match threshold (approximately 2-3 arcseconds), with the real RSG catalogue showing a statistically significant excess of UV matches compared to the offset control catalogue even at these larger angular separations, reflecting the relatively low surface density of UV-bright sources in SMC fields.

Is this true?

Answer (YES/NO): NO